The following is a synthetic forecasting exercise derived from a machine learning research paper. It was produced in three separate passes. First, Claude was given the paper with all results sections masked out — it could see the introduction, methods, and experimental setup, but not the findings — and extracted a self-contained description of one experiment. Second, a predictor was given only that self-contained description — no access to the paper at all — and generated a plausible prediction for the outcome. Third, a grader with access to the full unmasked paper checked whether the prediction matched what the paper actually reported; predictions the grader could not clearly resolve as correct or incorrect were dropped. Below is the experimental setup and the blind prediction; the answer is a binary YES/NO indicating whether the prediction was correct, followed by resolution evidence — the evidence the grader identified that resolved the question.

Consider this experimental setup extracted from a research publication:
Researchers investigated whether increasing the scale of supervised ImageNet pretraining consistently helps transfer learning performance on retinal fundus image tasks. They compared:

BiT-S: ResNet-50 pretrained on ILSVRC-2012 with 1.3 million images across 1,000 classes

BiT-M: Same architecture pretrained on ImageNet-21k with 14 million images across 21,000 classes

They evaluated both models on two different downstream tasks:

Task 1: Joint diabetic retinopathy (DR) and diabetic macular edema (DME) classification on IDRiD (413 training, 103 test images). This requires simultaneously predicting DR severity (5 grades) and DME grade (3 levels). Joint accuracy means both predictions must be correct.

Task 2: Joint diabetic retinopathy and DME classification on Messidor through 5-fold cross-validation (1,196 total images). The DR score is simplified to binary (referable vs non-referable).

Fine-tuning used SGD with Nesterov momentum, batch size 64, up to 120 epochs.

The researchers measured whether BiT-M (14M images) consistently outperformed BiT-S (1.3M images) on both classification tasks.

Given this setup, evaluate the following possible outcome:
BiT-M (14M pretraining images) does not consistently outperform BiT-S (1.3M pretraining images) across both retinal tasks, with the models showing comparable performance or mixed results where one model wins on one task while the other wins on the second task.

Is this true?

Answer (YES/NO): YES